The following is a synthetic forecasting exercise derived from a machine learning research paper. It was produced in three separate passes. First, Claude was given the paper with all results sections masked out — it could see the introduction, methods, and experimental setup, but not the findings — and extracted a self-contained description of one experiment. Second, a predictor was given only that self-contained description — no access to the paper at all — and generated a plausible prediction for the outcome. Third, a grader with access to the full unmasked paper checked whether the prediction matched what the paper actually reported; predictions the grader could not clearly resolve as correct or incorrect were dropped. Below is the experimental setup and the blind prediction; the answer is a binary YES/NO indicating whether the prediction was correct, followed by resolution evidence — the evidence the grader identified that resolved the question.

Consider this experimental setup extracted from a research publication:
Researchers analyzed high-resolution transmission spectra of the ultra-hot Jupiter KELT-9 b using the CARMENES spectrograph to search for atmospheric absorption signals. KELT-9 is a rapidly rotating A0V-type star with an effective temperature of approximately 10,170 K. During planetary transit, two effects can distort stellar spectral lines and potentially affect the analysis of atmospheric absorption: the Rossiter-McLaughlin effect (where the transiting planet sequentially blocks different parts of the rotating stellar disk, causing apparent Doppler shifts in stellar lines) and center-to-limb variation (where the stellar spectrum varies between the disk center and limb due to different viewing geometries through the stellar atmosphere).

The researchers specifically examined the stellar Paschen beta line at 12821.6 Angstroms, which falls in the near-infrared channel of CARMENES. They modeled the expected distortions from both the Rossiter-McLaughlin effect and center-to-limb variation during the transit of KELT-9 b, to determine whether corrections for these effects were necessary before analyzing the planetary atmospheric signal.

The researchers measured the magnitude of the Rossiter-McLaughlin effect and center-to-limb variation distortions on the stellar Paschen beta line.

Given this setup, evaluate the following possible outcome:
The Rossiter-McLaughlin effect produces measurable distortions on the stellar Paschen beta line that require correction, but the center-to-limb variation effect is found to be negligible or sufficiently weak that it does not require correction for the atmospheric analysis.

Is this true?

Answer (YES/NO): NO